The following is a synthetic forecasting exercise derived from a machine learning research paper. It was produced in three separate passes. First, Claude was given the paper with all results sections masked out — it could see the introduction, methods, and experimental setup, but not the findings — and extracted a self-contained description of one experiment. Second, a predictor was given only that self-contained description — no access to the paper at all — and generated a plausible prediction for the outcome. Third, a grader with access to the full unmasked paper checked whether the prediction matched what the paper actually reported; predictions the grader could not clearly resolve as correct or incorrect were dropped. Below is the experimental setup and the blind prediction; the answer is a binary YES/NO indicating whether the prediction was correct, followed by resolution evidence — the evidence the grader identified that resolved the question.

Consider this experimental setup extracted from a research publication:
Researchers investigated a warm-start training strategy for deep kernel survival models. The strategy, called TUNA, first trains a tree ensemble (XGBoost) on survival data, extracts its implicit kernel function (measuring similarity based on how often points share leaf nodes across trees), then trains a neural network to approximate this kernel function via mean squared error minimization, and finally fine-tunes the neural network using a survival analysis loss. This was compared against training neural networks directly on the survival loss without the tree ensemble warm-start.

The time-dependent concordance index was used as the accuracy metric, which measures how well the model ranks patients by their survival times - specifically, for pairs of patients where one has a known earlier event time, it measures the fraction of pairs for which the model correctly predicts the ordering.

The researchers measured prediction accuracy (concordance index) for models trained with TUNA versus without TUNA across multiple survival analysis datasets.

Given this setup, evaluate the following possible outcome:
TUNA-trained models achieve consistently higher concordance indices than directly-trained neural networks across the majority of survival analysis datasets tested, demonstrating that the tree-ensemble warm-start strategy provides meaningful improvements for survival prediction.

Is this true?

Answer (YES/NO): YES